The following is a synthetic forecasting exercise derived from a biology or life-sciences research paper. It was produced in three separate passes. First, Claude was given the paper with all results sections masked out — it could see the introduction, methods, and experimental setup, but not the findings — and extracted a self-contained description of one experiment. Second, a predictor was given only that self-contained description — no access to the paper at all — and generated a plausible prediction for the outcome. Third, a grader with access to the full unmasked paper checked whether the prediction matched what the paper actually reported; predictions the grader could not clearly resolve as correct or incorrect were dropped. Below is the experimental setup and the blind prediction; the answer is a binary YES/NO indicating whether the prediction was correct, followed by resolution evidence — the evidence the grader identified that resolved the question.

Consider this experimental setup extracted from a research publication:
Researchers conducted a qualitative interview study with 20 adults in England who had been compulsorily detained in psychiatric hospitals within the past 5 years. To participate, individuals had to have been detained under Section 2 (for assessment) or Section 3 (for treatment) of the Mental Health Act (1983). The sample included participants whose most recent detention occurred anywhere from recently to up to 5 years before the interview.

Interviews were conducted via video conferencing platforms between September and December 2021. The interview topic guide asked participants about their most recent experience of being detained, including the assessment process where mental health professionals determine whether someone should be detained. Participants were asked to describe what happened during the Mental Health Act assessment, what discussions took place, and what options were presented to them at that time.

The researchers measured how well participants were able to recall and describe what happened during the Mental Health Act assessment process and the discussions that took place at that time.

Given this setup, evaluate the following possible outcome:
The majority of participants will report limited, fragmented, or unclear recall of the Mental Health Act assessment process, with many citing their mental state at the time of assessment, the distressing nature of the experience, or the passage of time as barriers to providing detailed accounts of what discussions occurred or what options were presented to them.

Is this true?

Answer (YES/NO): NO